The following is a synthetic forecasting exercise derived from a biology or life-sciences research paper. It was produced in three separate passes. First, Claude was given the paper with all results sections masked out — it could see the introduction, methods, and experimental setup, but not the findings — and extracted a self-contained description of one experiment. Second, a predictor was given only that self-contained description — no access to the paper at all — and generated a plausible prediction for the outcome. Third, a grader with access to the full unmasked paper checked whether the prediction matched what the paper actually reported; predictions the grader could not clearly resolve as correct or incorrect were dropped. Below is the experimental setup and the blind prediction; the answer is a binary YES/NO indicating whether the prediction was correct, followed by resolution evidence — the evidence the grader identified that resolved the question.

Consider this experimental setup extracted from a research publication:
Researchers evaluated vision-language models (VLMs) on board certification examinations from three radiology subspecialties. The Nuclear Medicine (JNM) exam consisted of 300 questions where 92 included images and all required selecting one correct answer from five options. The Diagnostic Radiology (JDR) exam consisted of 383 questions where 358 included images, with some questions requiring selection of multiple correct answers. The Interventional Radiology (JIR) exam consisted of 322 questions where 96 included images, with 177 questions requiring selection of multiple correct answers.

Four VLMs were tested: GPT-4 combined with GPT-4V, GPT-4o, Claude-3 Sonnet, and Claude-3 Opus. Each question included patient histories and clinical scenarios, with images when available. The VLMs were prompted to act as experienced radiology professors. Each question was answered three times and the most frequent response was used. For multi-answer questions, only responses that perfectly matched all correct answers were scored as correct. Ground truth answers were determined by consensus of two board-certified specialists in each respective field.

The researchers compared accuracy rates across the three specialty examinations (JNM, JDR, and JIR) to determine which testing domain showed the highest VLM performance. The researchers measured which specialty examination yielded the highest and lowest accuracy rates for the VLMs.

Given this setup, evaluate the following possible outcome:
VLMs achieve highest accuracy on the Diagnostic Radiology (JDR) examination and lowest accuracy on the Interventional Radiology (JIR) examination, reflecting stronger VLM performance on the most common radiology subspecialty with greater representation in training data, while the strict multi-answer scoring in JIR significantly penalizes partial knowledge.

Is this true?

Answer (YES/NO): NO